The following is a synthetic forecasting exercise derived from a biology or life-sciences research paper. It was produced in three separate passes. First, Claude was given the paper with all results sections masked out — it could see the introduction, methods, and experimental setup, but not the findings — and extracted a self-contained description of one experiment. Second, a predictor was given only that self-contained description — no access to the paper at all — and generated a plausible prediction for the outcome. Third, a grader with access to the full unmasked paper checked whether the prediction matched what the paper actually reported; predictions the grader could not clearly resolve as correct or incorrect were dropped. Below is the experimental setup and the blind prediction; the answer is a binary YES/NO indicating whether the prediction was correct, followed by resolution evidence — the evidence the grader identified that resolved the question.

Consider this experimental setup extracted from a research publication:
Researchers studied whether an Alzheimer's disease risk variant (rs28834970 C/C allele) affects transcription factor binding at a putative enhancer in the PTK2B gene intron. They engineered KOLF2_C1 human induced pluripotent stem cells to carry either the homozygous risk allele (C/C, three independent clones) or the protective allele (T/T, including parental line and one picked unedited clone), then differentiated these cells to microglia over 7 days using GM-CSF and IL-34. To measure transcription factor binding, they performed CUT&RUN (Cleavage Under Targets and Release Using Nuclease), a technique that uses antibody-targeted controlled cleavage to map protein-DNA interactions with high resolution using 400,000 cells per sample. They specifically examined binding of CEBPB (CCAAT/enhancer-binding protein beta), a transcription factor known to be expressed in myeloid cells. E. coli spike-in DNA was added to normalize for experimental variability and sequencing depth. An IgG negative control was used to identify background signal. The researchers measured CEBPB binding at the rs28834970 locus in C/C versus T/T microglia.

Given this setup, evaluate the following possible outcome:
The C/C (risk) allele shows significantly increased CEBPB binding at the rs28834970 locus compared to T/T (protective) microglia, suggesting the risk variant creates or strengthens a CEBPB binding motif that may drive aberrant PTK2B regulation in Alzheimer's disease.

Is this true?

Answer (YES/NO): YES